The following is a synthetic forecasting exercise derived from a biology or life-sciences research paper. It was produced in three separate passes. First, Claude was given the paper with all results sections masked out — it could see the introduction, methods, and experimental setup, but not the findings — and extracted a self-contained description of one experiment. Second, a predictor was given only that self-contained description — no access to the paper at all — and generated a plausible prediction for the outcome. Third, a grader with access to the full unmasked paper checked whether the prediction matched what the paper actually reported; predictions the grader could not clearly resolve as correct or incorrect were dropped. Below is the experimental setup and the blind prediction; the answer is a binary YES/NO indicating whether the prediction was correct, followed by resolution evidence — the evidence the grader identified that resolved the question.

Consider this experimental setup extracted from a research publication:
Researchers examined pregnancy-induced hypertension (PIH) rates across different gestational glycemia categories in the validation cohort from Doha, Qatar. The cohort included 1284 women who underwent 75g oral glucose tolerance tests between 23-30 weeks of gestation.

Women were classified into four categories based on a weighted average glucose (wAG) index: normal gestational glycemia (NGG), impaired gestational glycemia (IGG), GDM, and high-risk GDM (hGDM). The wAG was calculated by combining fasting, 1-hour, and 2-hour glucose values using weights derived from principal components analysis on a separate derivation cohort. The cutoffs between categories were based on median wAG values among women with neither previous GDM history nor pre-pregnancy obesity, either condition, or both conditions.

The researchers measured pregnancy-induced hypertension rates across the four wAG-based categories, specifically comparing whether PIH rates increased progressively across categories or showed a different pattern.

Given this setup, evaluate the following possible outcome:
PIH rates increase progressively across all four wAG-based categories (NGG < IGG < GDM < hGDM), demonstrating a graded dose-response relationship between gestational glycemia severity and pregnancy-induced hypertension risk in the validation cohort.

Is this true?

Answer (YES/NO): NO